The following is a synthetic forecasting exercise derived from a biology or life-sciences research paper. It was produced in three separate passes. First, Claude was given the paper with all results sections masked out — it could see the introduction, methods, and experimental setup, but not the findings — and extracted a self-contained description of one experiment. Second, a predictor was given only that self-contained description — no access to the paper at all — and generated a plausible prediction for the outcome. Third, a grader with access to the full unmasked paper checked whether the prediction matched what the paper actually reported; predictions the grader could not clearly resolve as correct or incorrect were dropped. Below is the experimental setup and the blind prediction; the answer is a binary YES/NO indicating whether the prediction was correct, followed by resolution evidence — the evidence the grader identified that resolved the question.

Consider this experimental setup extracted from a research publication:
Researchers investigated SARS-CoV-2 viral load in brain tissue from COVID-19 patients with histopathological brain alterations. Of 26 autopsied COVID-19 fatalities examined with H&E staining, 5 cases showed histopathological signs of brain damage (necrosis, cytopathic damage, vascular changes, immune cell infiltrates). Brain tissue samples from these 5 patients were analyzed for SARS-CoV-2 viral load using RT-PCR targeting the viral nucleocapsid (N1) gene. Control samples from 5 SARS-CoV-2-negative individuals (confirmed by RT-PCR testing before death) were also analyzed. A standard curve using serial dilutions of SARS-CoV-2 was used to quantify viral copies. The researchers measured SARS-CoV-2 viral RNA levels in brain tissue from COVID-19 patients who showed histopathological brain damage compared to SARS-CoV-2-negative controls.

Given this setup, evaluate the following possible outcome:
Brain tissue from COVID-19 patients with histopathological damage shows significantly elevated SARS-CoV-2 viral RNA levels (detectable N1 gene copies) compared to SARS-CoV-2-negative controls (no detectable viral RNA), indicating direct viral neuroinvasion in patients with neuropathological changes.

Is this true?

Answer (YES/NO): YES